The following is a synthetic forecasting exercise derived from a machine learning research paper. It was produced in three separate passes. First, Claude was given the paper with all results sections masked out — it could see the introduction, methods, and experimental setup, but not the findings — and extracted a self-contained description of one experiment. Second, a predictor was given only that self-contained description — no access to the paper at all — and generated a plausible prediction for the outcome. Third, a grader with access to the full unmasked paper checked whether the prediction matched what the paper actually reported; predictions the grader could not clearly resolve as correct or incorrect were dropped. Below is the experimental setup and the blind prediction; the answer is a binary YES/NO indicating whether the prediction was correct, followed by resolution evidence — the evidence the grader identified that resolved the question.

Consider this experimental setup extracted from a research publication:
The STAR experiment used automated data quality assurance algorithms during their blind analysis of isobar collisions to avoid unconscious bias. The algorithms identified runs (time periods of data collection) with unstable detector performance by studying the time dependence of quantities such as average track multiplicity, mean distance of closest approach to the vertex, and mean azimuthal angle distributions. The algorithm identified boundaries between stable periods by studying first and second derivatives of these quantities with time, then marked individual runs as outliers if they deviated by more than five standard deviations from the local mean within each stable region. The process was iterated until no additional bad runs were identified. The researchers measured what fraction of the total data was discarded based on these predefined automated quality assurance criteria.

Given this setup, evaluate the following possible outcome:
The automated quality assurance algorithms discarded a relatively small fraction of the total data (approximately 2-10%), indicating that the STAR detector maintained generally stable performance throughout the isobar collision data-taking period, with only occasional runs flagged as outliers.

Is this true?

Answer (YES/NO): YES